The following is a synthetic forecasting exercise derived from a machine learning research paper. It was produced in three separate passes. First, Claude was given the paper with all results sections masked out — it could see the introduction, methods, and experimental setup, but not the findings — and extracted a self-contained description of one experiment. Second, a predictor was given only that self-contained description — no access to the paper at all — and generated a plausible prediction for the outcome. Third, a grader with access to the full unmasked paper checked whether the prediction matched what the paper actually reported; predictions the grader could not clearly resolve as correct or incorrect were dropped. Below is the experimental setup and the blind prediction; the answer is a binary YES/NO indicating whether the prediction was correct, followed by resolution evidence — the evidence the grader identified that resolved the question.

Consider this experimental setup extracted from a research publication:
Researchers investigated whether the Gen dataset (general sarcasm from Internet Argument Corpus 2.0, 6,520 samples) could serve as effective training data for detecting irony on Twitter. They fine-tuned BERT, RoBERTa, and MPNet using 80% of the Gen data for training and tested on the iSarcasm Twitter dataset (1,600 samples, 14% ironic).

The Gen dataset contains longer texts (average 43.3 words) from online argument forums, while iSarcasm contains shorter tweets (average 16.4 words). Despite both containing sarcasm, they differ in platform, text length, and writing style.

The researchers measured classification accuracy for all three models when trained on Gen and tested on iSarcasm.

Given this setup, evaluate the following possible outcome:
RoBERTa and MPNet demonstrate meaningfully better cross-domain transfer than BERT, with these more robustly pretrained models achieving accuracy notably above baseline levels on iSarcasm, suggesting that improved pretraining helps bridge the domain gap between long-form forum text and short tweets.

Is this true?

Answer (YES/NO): NO